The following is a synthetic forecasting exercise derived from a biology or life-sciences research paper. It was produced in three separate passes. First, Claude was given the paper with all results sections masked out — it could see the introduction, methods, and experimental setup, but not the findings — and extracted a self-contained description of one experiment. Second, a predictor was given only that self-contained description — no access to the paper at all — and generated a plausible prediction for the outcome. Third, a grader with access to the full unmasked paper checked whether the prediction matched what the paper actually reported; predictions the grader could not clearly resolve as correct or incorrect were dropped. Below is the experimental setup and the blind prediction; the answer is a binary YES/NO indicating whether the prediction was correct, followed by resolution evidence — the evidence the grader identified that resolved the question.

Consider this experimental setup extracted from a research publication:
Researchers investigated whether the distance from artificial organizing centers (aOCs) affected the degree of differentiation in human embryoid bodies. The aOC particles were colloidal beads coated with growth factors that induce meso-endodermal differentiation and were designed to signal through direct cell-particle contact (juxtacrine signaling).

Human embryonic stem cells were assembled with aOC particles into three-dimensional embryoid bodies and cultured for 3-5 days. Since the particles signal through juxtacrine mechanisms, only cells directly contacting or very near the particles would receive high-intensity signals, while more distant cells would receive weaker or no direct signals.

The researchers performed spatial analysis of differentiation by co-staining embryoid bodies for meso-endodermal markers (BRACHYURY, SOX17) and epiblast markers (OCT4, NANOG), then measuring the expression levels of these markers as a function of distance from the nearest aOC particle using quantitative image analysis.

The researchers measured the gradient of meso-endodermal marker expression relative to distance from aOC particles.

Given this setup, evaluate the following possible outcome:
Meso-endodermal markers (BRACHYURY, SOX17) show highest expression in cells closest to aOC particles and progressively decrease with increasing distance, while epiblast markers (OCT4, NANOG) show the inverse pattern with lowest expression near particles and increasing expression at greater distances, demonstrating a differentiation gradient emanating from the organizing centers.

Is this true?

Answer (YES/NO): NO